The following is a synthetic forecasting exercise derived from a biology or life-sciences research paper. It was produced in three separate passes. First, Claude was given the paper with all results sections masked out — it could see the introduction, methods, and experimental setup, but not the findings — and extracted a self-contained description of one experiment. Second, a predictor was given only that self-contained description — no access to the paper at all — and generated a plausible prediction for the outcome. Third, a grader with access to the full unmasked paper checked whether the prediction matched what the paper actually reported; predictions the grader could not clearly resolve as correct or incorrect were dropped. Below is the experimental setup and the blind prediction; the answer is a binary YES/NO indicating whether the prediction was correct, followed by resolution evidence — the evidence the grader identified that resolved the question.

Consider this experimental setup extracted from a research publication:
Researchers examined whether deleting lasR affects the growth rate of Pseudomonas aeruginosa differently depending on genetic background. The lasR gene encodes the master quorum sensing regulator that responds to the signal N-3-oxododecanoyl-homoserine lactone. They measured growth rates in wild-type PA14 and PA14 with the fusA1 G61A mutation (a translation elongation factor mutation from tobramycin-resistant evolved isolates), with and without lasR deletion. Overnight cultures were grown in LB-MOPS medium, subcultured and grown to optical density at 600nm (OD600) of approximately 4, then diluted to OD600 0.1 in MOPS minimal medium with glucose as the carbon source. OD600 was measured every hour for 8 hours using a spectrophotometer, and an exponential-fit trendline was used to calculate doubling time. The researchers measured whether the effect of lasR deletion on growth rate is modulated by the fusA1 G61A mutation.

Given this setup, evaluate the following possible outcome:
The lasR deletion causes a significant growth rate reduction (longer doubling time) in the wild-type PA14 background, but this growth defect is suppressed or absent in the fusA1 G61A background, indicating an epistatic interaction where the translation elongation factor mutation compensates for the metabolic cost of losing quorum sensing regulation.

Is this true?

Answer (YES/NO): NO